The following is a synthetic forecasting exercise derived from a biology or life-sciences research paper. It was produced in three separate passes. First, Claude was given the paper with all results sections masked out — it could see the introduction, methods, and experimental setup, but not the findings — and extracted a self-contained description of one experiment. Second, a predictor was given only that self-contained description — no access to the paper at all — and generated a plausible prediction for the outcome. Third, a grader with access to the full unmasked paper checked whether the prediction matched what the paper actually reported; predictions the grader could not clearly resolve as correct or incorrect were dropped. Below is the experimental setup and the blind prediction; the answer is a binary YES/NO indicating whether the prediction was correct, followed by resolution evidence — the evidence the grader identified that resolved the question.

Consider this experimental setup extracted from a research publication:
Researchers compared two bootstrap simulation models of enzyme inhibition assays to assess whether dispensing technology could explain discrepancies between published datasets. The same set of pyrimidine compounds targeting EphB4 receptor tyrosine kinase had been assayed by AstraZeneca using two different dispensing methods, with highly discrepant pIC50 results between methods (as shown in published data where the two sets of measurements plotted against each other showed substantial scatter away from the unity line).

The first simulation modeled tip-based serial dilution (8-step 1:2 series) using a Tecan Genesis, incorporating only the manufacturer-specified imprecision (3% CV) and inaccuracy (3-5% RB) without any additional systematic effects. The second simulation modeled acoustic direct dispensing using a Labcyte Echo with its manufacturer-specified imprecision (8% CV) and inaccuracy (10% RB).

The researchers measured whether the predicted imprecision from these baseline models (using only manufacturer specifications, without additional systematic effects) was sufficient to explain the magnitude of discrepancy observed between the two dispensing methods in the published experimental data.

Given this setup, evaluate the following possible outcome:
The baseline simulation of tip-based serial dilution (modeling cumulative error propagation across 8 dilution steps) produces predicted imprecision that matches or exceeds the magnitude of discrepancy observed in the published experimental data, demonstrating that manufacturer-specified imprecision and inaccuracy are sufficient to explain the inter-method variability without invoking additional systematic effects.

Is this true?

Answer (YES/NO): NO